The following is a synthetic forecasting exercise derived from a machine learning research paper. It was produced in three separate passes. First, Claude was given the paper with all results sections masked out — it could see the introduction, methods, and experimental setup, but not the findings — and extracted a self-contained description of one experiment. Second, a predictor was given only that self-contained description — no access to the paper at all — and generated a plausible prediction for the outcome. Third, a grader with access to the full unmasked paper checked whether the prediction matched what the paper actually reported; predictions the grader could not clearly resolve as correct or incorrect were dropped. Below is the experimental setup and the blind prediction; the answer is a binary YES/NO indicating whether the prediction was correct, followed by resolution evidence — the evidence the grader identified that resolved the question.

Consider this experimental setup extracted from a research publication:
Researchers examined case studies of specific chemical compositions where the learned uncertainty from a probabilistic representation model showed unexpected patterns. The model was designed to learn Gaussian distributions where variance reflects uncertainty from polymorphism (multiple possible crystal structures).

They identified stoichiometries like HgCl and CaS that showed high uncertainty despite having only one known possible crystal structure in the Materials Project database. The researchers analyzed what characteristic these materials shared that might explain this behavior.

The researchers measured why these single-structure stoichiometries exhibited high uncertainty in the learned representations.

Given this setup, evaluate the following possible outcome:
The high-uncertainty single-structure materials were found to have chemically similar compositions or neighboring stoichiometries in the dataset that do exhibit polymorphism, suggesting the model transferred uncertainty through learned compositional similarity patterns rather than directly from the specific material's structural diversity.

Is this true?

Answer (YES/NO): NO